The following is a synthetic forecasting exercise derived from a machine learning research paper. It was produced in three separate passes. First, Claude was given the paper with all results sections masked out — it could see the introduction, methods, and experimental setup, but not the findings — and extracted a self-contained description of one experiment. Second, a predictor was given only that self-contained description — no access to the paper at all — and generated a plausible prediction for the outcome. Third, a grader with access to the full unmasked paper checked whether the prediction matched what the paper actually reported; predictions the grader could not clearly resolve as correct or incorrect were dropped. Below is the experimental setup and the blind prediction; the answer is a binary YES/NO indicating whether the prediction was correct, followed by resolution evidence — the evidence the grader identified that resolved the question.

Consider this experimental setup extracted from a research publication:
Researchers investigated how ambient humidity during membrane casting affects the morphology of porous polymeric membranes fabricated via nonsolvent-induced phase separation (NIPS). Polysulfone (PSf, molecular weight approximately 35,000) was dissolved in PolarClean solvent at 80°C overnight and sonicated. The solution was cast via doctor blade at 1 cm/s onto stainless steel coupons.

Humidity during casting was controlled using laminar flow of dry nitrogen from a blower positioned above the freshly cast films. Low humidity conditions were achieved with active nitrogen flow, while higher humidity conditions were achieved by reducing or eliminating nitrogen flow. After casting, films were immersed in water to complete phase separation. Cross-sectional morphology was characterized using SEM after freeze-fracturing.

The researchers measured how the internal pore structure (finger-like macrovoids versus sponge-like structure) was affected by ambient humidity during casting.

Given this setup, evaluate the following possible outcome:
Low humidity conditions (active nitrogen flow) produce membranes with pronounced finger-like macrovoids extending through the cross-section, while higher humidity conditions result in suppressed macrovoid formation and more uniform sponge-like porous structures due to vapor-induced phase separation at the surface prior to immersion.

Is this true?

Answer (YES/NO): NO